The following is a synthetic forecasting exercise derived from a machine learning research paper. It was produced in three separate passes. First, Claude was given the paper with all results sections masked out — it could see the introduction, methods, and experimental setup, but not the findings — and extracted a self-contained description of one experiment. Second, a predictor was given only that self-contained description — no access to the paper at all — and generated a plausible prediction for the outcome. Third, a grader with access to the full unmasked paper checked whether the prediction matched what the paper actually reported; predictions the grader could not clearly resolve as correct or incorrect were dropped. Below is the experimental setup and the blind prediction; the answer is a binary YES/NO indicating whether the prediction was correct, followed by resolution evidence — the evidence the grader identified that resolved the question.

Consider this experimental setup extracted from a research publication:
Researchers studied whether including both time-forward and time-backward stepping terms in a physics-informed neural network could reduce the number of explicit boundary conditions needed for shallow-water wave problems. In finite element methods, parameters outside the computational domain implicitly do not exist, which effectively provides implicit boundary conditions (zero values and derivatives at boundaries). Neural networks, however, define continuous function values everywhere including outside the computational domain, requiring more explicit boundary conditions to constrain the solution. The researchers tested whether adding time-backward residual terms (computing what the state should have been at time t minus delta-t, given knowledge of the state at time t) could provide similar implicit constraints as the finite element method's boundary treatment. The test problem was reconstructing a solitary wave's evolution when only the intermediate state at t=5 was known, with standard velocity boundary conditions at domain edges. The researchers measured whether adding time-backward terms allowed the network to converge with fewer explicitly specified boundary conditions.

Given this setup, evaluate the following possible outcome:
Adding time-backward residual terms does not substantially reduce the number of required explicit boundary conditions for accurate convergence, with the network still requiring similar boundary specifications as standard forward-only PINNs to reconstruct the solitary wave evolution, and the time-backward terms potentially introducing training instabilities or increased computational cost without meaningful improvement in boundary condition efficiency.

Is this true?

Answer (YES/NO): NO